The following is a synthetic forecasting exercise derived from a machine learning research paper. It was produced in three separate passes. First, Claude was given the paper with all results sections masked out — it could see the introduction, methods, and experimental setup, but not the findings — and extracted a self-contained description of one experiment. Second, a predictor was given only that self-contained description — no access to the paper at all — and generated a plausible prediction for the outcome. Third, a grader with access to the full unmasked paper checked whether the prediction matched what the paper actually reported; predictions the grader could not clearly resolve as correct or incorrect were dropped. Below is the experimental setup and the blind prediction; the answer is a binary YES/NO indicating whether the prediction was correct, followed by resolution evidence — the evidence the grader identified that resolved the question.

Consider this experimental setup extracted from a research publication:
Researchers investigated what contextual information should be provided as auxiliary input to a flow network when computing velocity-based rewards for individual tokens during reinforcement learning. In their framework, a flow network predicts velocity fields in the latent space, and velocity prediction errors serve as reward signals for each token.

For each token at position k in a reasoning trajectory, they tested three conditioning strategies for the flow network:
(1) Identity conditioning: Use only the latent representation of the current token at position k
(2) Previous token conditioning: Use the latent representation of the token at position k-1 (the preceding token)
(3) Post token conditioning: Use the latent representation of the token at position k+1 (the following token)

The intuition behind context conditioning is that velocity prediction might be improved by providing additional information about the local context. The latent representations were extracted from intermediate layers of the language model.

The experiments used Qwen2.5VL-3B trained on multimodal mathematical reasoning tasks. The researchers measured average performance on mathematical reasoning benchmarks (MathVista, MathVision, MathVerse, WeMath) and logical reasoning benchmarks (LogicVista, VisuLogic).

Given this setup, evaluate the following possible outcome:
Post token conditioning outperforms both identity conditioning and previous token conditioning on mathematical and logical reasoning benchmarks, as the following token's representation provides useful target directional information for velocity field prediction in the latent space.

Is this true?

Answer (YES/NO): NO